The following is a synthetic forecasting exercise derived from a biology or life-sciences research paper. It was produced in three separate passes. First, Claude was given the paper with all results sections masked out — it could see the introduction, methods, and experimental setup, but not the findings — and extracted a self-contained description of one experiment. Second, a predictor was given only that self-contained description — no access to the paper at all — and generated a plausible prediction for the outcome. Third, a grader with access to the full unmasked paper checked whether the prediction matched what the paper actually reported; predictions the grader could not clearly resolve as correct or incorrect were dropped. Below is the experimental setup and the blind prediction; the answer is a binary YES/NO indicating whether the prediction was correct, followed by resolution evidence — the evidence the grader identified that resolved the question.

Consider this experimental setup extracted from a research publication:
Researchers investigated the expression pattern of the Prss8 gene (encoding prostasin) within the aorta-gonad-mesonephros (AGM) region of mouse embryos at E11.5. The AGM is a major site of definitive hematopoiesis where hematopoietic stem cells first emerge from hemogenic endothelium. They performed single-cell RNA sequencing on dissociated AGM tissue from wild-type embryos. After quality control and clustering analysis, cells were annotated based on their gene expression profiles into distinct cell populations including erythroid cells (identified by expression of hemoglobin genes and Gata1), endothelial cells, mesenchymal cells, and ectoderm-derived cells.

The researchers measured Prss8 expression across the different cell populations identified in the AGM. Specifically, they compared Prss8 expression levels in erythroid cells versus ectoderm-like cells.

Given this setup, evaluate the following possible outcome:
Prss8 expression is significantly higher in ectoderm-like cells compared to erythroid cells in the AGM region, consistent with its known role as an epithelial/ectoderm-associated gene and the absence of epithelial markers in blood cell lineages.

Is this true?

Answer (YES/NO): YES